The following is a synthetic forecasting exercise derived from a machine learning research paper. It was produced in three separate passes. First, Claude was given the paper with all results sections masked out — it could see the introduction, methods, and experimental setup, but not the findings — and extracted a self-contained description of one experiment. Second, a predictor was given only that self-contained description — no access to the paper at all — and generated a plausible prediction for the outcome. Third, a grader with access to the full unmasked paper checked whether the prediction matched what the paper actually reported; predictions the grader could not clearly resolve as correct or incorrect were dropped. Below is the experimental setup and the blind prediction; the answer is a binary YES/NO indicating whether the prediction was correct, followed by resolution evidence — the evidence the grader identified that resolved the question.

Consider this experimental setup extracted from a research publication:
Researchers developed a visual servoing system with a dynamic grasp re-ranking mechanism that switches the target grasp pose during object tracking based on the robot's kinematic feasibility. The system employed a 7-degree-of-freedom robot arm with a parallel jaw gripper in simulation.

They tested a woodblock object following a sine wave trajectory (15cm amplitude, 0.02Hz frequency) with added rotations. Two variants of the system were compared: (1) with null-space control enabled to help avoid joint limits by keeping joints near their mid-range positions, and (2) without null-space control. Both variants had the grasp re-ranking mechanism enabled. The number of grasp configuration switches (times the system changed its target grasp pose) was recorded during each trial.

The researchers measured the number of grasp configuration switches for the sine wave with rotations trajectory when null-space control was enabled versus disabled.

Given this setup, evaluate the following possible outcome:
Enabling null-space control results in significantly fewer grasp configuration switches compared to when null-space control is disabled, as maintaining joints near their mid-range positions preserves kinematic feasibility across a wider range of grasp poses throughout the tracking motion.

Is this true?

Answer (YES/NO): YES